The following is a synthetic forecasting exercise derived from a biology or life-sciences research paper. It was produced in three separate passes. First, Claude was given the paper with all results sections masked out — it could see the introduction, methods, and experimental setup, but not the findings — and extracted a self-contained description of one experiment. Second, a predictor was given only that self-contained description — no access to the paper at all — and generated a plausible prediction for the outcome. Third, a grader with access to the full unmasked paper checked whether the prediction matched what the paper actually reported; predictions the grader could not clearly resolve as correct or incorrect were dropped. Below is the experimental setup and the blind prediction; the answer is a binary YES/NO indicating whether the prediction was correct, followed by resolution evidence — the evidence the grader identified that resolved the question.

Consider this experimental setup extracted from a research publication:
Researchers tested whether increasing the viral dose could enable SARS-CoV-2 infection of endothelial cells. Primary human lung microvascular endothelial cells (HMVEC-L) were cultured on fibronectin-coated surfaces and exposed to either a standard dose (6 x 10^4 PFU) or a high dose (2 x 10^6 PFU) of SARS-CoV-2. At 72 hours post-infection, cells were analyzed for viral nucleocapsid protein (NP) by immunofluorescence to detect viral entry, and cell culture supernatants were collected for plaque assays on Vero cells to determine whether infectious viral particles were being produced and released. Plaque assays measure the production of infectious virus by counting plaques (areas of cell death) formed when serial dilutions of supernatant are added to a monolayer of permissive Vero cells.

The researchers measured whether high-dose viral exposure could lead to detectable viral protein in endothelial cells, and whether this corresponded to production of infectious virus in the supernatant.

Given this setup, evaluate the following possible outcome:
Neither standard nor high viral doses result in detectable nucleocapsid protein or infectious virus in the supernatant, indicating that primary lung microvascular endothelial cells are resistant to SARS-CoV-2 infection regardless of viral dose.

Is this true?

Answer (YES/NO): NO